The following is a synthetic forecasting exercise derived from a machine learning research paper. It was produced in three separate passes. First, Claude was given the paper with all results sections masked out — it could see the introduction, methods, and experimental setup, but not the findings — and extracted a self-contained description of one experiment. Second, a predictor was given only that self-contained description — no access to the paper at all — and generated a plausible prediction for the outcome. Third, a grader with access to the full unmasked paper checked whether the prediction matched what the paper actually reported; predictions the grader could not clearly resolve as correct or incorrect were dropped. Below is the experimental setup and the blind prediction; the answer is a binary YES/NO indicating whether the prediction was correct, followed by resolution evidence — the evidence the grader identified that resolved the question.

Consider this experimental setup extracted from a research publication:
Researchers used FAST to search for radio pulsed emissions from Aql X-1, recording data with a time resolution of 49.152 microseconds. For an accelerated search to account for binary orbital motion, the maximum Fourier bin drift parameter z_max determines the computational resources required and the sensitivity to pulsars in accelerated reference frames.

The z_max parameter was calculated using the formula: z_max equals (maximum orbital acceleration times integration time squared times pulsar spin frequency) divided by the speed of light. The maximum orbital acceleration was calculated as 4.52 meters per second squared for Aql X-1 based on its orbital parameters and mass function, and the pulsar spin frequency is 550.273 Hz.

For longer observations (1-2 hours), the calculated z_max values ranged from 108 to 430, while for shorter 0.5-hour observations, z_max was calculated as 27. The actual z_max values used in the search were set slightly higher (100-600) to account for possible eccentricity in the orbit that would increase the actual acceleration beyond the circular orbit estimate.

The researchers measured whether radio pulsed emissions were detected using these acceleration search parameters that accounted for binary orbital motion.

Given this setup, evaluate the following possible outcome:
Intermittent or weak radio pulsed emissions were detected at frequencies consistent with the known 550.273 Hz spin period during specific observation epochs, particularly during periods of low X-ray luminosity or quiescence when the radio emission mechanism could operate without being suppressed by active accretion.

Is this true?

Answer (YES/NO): NO